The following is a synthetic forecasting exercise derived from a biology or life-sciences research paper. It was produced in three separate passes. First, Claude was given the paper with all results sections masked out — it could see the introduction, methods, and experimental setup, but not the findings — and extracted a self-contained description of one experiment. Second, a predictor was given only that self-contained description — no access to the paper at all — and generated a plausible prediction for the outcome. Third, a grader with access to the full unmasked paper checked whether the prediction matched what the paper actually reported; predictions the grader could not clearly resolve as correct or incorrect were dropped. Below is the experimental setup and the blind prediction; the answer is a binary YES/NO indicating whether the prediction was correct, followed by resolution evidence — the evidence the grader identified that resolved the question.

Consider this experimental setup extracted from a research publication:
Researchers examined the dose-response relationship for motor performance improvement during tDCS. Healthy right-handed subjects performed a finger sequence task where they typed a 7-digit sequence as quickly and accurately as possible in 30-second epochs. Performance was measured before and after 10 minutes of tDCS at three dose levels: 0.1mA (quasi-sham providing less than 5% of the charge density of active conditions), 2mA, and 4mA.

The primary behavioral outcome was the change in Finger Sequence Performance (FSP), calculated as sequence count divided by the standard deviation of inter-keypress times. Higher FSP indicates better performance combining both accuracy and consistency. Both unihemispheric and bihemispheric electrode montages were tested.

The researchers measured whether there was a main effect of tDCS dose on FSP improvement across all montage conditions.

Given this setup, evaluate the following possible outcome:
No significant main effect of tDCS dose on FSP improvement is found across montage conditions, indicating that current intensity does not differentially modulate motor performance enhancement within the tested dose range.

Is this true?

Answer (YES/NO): NO